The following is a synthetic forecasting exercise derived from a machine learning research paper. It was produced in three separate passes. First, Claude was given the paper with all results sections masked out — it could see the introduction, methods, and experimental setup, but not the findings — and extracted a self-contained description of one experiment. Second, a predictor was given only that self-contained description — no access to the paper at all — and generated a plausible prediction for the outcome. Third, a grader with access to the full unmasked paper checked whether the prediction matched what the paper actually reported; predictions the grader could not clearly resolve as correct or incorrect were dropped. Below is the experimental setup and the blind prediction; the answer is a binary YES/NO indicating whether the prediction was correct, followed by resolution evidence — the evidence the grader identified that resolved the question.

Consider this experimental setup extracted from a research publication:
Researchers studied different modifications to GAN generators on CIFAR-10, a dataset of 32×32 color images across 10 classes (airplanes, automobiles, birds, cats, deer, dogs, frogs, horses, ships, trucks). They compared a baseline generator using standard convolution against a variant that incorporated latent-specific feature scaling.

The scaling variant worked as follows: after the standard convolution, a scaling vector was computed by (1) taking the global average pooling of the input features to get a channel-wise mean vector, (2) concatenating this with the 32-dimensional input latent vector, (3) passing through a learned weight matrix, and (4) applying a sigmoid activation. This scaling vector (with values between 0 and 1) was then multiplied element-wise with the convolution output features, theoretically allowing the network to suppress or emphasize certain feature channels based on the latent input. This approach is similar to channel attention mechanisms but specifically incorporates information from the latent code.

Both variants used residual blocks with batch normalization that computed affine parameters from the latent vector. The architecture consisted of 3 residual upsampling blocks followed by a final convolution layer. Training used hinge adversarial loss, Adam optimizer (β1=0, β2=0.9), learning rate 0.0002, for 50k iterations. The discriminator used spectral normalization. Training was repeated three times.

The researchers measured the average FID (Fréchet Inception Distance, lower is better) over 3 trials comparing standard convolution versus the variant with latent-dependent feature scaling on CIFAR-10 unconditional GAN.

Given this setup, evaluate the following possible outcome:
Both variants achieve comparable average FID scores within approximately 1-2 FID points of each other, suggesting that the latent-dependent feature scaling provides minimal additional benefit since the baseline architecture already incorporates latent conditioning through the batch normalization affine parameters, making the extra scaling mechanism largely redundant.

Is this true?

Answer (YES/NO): YES